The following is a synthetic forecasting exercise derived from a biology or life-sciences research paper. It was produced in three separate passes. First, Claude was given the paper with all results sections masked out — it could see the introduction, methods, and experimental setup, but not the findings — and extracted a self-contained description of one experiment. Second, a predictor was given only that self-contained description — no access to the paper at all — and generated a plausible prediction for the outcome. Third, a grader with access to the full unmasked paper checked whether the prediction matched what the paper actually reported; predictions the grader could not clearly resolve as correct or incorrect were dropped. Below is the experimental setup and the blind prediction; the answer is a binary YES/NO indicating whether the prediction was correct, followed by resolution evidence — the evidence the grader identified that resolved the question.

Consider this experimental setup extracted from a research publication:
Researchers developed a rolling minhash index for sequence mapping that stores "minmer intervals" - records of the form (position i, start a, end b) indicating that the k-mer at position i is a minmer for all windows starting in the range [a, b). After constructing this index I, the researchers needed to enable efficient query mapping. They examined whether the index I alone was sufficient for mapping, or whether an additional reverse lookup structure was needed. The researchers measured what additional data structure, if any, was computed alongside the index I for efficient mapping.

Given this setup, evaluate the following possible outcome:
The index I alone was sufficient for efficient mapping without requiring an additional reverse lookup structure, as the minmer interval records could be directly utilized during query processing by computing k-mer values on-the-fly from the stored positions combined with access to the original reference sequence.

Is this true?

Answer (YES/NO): NO